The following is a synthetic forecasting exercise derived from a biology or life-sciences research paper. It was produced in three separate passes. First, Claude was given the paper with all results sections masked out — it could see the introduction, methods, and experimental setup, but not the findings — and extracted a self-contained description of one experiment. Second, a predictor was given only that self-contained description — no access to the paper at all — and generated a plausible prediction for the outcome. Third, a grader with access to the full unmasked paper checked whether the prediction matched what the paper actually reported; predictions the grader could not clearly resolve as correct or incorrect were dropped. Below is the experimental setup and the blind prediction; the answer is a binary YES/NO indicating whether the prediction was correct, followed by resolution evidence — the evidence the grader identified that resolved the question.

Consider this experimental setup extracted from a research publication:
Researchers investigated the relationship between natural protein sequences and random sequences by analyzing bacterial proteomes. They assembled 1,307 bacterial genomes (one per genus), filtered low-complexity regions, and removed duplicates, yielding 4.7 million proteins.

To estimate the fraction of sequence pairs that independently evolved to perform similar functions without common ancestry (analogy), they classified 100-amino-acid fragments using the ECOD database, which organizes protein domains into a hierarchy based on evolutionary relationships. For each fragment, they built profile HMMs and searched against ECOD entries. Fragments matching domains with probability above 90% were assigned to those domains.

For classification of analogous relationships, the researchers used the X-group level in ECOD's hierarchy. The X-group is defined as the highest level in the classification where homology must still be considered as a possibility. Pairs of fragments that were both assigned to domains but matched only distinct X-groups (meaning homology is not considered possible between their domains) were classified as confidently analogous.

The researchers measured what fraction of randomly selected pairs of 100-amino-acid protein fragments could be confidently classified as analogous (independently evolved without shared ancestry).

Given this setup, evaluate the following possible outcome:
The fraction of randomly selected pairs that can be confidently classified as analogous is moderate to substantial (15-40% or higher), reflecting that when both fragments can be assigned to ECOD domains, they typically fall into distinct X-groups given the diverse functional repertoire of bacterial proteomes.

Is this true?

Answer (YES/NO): YES